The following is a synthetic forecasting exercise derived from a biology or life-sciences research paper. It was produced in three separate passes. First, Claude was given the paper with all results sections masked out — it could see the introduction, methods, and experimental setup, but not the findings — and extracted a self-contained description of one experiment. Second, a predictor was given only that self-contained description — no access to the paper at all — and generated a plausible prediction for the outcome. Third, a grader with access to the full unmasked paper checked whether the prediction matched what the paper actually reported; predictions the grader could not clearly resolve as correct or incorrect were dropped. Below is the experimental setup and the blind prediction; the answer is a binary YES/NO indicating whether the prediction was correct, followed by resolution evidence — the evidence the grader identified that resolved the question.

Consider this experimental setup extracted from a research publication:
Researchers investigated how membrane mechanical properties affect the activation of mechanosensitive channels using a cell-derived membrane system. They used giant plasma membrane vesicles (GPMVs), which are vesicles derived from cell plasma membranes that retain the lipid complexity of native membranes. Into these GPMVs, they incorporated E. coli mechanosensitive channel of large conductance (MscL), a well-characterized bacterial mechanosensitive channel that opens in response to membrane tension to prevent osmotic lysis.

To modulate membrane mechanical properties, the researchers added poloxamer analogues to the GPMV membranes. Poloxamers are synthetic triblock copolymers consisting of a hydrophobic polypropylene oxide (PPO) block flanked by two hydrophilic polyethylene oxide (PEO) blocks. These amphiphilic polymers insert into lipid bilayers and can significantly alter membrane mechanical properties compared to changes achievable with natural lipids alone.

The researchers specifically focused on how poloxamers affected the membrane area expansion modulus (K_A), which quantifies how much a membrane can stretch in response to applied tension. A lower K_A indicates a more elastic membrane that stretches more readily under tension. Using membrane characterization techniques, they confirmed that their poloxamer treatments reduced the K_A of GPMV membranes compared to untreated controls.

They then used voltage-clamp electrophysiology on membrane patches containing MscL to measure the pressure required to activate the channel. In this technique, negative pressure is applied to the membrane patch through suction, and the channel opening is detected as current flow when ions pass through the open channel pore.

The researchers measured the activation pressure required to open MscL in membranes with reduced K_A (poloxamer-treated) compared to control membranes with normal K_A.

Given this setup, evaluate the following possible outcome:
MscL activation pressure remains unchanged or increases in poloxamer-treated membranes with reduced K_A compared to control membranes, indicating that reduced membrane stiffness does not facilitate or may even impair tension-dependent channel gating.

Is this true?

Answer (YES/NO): YES